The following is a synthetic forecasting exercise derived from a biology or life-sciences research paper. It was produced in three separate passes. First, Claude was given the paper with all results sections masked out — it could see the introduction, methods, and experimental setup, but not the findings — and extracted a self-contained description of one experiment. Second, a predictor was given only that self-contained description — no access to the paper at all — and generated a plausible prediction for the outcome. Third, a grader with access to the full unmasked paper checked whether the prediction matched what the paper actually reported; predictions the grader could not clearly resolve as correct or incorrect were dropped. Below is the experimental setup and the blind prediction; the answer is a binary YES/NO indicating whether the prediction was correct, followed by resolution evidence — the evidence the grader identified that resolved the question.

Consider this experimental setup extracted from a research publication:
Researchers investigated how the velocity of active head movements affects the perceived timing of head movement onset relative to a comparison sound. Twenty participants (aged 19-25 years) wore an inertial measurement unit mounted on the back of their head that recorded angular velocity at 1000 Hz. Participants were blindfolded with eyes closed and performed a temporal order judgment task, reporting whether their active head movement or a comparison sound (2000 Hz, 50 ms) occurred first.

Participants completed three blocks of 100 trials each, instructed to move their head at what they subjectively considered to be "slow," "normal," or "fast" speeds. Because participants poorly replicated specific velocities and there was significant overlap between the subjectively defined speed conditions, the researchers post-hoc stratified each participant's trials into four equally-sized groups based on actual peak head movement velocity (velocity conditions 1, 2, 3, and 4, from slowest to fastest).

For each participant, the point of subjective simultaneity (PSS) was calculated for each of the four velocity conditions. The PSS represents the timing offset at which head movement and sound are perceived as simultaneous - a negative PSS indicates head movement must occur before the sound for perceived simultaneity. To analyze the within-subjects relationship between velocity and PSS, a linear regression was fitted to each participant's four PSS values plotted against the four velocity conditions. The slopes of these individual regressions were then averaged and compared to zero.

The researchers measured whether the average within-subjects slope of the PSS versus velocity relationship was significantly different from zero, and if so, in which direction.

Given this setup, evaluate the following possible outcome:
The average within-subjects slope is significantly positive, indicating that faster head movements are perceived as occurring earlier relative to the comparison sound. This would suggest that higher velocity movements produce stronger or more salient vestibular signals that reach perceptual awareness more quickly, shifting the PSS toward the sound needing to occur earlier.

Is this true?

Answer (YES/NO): YES